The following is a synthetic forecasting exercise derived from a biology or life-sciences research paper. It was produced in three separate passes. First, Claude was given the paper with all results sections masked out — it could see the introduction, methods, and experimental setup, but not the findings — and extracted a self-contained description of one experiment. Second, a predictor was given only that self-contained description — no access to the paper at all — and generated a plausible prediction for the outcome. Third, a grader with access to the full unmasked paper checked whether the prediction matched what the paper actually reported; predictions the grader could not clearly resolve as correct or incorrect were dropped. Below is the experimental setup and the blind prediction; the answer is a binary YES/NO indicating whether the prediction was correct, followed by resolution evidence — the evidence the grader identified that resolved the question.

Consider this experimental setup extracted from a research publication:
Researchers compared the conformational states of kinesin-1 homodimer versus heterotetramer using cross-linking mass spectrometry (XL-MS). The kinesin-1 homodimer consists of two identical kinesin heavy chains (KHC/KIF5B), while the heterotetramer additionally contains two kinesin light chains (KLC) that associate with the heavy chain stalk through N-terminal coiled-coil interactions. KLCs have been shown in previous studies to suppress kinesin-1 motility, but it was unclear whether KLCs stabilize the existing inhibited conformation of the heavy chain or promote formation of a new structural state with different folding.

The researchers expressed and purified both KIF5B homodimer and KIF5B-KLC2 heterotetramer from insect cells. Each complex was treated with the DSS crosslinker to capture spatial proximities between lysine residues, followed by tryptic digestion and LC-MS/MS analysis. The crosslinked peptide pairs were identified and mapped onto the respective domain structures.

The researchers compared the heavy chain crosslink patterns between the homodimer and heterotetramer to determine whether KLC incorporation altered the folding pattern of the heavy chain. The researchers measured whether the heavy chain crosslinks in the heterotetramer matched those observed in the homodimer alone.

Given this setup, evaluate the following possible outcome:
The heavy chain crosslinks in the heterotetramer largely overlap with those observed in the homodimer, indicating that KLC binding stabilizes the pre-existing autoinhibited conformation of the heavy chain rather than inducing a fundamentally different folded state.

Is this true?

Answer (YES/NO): YES